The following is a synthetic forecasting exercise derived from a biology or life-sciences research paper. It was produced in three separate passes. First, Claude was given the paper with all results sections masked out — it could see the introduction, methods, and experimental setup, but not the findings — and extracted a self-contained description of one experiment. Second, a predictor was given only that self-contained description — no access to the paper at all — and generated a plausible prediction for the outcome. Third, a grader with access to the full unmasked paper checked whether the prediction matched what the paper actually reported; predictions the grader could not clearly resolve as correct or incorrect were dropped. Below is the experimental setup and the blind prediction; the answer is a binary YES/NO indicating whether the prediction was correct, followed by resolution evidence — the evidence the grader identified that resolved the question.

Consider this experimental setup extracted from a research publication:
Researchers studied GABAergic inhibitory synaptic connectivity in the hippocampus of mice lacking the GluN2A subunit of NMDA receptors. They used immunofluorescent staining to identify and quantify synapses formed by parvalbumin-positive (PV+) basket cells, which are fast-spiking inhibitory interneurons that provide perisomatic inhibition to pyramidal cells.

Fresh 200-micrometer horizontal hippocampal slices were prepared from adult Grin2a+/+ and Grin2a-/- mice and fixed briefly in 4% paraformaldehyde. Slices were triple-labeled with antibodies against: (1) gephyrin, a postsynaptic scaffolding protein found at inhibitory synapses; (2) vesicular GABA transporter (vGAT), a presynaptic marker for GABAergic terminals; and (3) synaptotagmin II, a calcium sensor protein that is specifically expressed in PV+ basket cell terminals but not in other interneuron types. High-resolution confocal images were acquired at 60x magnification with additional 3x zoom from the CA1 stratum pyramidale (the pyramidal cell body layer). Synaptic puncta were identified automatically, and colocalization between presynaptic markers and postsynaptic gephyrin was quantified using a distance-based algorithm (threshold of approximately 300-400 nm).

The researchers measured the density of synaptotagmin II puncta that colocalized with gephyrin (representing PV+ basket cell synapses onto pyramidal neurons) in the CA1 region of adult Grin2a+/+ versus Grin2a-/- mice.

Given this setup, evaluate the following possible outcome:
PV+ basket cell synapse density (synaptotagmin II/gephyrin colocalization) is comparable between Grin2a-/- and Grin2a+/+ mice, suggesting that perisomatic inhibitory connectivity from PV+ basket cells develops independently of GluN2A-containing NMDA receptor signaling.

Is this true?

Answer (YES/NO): NO